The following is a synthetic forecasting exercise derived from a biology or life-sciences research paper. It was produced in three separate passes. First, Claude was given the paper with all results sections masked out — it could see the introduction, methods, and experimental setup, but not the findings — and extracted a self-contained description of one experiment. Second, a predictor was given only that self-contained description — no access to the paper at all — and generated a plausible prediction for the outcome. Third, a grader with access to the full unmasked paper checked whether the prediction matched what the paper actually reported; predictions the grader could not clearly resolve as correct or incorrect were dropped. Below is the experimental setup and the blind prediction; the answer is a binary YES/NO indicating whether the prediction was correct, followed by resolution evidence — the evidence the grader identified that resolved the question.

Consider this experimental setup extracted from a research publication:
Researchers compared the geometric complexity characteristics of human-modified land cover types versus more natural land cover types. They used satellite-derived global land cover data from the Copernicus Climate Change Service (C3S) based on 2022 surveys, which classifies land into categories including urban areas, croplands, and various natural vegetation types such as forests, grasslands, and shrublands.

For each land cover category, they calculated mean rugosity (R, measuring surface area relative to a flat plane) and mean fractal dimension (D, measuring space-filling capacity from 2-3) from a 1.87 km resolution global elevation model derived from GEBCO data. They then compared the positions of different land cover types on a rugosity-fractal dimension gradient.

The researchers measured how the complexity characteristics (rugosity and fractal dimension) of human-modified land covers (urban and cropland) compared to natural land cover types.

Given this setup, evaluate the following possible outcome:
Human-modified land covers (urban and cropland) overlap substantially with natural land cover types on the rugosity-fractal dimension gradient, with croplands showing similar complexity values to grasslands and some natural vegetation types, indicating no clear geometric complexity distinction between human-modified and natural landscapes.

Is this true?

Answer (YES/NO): NO